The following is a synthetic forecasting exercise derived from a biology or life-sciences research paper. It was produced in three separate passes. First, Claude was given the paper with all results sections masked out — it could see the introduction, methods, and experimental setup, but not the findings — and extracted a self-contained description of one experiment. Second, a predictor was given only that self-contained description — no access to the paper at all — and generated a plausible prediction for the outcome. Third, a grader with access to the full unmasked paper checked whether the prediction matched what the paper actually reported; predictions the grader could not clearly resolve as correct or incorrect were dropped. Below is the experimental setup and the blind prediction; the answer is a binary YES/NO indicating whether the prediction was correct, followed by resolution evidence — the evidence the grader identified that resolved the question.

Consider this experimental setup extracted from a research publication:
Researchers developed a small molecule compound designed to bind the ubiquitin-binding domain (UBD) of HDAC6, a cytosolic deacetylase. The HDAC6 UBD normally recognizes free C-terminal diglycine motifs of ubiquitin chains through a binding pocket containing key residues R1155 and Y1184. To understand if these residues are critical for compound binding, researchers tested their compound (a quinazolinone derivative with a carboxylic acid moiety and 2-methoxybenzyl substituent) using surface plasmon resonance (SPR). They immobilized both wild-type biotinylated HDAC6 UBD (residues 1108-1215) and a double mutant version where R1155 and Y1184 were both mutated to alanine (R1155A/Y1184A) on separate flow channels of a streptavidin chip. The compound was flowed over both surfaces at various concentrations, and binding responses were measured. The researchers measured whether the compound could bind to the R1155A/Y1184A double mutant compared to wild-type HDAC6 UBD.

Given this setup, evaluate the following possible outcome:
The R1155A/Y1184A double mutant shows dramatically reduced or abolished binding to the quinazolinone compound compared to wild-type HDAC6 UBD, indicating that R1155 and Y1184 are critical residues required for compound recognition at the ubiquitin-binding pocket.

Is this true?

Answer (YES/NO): YES